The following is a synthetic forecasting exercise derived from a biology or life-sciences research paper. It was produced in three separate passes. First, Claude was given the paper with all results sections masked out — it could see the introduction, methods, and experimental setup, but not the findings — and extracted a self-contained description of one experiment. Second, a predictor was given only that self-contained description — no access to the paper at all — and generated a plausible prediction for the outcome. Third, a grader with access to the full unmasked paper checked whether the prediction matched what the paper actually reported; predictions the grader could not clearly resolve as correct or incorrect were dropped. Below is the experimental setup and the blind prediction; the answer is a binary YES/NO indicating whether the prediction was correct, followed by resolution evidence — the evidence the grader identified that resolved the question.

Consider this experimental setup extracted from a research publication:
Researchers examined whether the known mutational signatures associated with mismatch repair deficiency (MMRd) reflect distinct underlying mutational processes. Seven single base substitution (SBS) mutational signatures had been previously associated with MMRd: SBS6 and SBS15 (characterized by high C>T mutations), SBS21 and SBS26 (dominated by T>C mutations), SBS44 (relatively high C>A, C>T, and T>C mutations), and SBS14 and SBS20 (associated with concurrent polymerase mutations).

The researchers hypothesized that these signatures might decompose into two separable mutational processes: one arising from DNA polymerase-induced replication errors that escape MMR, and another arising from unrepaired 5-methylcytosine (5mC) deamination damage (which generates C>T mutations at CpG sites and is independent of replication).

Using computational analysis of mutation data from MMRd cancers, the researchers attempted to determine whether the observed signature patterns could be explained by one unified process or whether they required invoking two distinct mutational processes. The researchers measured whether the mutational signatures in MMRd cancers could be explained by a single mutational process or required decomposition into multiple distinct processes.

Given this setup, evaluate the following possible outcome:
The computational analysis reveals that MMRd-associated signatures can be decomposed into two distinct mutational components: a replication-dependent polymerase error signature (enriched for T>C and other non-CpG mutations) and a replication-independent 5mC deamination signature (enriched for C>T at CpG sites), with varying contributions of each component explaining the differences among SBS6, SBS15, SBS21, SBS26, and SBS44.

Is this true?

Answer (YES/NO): YES